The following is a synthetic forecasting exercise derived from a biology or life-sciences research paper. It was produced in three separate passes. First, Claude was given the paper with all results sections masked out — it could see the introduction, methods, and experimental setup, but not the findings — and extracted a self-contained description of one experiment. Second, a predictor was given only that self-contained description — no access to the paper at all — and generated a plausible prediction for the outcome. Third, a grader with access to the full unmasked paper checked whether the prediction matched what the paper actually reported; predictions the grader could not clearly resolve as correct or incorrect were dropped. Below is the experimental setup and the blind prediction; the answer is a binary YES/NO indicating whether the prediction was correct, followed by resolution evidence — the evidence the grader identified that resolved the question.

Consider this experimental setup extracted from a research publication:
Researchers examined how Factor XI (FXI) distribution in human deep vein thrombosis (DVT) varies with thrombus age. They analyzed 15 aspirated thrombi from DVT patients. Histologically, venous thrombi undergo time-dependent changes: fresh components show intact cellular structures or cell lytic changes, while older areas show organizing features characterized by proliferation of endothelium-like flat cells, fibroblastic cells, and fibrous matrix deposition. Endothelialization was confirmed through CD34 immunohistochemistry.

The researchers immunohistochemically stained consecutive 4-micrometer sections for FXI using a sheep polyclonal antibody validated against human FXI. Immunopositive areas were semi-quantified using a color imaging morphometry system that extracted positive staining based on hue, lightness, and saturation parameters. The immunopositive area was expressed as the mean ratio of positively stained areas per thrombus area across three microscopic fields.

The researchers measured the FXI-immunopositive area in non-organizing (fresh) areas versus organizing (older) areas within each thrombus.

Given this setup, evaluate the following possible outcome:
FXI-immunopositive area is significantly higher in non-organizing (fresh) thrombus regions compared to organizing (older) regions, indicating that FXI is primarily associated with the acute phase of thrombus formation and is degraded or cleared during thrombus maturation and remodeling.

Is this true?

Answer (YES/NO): YES